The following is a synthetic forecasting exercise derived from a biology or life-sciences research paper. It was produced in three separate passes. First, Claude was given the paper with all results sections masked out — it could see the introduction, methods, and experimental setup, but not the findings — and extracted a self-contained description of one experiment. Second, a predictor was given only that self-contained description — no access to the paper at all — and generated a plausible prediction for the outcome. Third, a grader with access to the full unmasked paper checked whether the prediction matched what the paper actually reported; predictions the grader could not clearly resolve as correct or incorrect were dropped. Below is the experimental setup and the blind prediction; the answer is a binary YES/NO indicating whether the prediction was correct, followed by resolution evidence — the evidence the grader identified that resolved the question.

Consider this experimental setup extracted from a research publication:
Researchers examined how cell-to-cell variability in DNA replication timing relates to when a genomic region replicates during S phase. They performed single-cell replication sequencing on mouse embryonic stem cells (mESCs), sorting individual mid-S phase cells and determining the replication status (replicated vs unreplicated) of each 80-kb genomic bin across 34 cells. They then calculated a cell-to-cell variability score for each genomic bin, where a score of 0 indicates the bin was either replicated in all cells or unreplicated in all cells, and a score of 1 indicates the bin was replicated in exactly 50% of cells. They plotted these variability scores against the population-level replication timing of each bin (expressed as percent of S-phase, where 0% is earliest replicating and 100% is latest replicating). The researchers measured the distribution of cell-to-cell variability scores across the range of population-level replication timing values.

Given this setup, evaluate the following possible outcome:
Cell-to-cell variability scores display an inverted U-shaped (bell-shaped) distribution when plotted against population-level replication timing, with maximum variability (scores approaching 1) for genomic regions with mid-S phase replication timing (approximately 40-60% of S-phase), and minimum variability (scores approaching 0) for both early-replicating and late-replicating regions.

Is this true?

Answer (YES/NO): YES